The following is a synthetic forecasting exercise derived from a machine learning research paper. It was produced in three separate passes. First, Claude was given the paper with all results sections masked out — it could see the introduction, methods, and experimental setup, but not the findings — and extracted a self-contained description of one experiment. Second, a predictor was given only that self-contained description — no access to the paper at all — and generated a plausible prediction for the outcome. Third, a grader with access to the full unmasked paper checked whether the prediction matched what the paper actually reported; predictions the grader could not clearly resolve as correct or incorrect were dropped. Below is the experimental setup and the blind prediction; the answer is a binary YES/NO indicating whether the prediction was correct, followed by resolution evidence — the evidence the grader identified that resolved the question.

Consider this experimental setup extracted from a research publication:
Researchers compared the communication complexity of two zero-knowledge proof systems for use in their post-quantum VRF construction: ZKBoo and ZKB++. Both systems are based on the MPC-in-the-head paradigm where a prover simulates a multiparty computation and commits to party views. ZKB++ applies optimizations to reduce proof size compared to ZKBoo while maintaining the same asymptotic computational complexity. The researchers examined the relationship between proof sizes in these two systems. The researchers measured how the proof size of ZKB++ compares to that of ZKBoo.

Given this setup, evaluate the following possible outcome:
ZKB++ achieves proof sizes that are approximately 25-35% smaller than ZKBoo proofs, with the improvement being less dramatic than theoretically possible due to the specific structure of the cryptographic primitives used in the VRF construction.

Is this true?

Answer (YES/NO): NO